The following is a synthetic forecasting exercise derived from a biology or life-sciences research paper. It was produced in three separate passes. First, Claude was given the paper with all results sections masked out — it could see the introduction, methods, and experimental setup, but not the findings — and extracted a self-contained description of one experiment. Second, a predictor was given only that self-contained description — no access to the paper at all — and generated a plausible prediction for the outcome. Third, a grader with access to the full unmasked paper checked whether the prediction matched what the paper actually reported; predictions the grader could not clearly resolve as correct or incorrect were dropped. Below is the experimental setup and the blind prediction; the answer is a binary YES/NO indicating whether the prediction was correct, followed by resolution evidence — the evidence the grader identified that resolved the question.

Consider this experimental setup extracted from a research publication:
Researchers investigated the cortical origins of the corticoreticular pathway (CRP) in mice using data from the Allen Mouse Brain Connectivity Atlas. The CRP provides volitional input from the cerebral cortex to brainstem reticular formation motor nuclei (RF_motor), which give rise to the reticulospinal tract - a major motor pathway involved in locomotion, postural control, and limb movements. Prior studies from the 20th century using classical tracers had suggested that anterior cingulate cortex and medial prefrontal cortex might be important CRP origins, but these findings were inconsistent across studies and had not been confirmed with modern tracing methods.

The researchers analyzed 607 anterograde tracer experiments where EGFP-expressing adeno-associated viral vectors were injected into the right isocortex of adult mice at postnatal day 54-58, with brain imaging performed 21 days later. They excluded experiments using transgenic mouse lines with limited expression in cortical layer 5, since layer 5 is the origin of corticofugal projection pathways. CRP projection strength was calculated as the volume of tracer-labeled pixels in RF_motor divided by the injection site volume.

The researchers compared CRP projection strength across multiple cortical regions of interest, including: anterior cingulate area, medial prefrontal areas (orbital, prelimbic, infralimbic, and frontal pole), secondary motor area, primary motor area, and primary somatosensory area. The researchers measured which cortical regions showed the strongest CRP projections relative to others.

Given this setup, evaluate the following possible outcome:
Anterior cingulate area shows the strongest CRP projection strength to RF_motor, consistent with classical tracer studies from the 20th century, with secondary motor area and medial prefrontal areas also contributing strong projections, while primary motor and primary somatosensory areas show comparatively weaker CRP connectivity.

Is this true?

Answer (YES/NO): NO